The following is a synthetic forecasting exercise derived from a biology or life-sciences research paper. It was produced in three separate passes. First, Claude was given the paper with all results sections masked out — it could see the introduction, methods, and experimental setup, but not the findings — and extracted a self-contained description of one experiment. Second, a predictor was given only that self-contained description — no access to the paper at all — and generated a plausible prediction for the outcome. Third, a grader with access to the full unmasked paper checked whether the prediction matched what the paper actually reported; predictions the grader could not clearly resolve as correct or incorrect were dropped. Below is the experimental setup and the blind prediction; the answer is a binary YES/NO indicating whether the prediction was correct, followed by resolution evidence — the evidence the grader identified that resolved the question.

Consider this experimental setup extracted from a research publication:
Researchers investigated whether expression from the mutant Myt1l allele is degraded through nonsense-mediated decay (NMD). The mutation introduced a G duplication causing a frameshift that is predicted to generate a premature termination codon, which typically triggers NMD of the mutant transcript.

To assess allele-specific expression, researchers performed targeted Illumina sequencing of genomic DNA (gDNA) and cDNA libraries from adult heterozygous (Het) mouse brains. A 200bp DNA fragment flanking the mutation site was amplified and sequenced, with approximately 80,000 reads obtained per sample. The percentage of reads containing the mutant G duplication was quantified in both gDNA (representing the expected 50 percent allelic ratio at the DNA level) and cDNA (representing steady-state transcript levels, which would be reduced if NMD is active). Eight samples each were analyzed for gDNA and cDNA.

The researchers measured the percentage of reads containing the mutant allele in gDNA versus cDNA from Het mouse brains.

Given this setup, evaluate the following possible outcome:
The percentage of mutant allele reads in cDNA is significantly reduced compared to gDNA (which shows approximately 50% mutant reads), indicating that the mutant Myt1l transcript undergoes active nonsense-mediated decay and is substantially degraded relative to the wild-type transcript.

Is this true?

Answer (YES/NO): YES